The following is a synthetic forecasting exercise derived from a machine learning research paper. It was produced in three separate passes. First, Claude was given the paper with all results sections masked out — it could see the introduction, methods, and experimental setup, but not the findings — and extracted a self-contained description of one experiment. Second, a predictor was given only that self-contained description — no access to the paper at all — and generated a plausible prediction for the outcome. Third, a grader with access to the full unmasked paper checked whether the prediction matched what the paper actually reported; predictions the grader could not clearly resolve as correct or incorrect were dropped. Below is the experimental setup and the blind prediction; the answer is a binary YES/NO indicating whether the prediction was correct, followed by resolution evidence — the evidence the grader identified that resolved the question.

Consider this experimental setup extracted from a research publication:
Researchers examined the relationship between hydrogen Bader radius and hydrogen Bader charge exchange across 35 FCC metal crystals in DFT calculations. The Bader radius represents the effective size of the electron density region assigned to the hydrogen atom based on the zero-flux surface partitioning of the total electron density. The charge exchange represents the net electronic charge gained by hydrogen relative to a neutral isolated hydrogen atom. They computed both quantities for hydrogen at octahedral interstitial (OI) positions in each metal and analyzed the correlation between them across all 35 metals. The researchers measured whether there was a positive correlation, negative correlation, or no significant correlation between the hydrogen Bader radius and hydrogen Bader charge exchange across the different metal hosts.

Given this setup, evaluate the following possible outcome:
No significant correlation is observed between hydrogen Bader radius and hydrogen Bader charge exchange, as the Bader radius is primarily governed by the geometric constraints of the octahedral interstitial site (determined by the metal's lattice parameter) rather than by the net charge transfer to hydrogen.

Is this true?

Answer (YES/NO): NO